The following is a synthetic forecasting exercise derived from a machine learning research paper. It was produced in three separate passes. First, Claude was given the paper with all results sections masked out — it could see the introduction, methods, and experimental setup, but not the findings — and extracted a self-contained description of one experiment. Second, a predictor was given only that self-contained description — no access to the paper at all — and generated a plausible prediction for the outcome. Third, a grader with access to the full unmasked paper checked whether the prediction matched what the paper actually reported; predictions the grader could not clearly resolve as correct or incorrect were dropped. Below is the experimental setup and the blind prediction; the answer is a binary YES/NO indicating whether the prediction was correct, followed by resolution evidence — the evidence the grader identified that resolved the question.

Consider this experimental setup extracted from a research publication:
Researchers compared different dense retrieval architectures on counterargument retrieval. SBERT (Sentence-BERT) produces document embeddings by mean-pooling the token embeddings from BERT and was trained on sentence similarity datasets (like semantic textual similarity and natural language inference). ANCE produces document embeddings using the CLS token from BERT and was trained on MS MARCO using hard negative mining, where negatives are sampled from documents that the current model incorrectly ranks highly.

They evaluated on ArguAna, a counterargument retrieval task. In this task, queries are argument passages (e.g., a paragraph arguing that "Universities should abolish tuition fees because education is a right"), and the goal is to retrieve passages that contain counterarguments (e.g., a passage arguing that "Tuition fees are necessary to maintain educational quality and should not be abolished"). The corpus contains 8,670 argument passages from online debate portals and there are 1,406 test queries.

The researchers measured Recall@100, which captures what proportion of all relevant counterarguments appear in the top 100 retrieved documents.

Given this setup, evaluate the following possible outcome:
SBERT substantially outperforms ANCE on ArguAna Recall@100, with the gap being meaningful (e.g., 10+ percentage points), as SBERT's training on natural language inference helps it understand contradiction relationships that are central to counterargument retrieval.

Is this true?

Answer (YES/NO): NO